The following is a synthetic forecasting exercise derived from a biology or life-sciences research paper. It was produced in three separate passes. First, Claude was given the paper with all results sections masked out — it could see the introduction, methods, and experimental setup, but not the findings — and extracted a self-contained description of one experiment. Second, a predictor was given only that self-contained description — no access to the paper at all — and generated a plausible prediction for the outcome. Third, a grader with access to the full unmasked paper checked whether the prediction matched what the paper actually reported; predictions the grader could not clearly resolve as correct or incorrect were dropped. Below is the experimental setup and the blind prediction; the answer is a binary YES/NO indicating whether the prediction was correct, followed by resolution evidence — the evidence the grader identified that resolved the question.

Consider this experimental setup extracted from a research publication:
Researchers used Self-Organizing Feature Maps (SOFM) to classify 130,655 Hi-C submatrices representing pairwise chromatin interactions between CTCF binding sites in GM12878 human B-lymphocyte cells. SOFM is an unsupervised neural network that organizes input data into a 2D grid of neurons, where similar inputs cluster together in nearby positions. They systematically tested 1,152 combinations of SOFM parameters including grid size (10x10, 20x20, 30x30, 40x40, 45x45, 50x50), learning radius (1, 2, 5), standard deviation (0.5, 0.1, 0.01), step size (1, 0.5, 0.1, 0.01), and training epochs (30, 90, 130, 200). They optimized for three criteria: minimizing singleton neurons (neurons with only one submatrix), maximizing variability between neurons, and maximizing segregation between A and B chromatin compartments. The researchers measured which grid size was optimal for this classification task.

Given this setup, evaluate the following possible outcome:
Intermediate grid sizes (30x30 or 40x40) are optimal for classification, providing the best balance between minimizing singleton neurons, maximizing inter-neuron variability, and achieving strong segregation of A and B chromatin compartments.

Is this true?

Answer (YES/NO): YES